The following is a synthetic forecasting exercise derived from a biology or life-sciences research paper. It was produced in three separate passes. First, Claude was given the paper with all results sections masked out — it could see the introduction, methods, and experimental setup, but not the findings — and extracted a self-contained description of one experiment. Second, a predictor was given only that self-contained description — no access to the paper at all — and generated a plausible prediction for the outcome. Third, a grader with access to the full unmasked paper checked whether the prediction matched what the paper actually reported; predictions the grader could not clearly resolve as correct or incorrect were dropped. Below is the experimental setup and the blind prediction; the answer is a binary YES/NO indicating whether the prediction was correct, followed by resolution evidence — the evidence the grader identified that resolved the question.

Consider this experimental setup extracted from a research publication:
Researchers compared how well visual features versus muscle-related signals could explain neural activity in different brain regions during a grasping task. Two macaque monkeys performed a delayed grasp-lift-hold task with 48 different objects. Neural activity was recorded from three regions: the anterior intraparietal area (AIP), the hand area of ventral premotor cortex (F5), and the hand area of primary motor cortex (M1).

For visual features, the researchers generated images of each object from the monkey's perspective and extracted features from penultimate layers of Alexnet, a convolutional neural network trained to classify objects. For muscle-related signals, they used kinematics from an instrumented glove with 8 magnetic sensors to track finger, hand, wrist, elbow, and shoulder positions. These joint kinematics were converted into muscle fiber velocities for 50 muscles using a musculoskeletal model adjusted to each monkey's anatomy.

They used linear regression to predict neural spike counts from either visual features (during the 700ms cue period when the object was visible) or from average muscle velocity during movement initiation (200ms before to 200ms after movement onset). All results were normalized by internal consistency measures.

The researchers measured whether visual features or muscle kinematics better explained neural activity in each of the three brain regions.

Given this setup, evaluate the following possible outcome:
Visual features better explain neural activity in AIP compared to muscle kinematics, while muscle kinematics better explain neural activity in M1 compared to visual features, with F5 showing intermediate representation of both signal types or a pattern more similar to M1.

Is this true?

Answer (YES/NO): YES